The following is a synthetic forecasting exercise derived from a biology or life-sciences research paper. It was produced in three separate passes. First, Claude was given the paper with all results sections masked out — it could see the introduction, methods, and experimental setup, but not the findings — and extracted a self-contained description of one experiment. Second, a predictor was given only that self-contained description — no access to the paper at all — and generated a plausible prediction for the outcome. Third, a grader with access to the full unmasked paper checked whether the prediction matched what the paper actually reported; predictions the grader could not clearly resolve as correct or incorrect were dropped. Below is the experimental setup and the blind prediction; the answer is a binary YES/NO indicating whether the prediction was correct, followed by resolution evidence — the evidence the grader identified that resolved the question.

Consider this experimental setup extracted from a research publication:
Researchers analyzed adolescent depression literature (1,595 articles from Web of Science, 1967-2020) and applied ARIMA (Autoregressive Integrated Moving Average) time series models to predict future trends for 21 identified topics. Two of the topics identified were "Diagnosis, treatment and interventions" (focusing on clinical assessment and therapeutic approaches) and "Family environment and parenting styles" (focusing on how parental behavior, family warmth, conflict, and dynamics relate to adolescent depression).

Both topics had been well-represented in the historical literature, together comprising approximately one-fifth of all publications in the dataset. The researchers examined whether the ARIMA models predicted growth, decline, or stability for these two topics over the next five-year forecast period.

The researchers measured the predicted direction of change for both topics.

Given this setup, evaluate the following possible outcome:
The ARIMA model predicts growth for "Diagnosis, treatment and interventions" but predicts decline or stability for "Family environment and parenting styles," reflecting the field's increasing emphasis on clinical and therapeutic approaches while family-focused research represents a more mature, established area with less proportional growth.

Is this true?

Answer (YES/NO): NO